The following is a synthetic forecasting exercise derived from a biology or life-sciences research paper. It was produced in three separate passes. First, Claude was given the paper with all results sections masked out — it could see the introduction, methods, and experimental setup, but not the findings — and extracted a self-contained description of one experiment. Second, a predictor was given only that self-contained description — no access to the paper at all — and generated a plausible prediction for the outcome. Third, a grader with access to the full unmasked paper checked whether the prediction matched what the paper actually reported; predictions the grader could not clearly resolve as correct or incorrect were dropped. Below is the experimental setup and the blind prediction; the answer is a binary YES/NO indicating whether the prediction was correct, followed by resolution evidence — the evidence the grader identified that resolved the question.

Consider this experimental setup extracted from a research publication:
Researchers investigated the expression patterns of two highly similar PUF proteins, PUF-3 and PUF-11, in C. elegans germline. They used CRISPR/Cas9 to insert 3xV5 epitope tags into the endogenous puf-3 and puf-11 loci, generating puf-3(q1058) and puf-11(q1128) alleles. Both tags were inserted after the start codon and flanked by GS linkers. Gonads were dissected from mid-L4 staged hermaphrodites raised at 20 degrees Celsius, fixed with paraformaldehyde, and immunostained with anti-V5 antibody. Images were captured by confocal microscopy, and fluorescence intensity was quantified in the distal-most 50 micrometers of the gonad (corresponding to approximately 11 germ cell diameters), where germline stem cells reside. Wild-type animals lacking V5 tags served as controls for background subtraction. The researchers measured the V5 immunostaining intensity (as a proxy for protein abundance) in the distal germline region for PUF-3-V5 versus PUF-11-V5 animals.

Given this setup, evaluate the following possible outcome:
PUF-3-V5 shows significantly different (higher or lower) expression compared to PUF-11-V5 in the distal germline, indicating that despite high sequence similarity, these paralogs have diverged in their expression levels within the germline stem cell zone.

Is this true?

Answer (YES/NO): YES